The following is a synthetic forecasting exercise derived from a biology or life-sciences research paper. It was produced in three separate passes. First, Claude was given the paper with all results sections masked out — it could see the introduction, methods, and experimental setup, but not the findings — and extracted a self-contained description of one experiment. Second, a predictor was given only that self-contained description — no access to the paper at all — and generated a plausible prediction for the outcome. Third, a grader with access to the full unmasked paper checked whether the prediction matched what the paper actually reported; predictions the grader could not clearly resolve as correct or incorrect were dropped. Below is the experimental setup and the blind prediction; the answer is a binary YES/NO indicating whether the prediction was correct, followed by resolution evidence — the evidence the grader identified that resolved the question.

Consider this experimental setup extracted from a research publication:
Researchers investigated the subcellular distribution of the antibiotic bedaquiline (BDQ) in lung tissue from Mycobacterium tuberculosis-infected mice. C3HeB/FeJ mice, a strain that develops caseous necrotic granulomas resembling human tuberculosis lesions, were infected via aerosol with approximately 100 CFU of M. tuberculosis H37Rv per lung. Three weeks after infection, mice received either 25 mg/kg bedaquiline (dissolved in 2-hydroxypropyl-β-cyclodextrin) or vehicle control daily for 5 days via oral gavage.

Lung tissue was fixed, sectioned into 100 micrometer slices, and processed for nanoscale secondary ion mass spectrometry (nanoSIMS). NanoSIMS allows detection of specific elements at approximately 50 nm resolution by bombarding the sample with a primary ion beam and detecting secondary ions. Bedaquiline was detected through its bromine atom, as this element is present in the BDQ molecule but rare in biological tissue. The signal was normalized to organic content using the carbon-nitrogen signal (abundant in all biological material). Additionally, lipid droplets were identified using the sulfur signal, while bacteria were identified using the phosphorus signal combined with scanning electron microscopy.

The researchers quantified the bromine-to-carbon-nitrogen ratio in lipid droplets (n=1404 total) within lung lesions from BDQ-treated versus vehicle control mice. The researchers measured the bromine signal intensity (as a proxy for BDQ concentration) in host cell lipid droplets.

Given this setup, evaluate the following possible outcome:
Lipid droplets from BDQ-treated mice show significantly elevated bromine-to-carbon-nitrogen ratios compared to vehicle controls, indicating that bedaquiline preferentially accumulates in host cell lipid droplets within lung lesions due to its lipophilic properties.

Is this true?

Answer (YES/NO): YES